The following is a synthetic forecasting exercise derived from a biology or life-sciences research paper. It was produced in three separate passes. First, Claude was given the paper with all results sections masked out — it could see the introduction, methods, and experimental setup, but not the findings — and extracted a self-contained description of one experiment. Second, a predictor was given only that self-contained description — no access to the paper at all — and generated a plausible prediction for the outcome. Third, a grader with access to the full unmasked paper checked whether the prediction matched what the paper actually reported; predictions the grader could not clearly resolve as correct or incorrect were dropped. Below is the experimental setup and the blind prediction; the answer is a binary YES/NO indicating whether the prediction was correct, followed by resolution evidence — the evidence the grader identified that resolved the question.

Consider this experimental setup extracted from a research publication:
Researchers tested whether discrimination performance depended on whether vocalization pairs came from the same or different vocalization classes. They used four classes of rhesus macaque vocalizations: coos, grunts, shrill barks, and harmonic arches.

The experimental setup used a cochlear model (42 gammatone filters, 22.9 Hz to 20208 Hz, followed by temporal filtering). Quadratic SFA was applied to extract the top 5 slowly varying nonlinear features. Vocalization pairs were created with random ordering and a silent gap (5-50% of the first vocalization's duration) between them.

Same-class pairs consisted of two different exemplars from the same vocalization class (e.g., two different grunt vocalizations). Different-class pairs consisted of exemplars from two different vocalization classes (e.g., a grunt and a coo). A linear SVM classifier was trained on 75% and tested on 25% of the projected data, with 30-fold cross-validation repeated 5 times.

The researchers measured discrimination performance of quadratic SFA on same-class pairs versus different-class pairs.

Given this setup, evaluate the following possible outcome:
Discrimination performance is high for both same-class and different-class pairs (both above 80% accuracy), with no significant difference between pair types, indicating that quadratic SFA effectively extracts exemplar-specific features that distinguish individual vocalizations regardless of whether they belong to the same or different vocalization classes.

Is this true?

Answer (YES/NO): YES